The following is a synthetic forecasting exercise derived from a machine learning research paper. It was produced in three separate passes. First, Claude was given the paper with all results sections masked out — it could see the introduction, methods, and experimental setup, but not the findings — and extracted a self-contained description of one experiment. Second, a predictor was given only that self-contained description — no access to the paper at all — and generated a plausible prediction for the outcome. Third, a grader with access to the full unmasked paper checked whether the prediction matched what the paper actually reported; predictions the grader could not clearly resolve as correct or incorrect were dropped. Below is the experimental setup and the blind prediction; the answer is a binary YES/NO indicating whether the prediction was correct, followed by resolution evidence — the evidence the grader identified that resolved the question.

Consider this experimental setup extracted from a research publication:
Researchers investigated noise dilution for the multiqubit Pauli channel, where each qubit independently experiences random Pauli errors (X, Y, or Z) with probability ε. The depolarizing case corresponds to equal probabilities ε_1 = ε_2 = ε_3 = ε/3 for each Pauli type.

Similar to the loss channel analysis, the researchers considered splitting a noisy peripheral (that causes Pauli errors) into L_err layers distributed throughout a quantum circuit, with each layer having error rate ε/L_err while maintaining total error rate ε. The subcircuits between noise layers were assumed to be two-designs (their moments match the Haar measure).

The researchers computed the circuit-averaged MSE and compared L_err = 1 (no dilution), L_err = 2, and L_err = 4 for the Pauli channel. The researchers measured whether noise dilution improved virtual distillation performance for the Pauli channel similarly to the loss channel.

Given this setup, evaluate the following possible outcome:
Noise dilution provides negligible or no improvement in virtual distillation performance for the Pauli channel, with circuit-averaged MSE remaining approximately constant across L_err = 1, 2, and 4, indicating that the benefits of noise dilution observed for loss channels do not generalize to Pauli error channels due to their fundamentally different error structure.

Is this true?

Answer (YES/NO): NO